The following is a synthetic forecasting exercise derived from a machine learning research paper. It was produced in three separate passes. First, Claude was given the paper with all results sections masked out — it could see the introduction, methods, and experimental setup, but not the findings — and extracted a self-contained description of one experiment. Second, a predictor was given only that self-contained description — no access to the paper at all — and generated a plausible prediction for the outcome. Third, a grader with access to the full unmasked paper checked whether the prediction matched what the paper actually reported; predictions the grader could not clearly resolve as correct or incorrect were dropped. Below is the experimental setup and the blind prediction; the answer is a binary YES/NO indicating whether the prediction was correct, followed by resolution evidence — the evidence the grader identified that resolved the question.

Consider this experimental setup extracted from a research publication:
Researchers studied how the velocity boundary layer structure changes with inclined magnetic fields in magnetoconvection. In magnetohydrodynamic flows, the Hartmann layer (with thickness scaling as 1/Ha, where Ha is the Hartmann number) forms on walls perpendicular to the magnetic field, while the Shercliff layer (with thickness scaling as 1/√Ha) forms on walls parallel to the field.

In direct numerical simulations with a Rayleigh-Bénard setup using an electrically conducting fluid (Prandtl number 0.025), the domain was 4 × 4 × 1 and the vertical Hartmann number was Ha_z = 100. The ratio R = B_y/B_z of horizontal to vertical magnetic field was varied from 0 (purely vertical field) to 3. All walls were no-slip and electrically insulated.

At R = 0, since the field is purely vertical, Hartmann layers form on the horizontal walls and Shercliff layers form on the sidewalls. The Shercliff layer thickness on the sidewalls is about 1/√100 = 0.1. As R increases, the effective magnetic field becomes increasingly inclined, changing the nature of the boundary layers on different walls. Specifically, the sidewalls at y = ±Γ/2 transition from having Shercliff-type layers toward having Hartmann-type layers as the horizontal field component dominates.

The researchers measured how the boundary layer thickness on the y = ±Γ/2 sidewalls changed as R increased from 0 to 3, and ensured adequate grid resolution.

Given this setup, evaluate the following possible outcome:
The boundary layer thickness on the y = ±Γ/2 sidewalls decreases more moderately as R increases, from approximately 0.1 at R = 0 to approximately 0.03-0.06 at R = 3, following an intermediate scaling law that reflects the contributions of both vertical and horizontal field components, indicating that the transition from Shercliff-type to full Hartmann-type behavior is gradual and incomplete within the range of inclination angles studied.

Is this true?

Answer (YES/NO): NO